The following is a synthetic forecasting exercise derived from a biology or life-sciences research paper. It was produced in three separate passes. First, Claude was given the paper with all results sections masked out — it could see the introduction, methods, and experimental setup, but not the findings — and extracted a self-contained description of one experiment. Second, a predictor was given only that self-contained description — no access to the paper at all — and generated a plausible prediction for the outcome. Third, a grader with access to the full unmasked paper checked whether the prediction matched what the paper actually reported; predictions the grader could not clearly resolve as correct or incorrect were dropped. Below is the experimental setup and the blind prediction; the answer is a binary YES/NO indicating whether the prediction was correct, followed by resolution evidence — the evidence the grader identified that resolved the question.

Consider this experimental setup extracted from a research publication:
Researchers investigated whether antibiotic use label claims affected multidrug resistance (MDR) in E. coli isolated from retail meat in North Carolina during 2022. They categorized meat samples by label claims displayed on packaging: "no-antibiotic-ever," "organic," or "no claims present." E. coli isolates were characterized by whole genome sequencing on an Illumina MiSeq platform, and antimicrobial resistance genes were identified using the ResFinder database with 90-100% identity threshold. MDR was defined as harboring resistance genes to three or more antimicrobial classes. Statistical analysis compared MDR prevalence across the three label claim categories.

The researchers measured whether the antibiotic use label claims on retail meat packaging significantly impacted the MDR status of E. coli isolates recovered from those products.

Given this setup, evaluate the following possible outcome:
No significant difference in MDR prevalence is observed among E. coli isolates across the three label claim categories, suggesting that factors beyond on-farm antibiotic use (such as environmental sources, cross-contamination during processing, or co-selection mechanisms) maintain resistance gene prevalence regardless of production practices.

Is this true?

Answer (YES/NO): YES